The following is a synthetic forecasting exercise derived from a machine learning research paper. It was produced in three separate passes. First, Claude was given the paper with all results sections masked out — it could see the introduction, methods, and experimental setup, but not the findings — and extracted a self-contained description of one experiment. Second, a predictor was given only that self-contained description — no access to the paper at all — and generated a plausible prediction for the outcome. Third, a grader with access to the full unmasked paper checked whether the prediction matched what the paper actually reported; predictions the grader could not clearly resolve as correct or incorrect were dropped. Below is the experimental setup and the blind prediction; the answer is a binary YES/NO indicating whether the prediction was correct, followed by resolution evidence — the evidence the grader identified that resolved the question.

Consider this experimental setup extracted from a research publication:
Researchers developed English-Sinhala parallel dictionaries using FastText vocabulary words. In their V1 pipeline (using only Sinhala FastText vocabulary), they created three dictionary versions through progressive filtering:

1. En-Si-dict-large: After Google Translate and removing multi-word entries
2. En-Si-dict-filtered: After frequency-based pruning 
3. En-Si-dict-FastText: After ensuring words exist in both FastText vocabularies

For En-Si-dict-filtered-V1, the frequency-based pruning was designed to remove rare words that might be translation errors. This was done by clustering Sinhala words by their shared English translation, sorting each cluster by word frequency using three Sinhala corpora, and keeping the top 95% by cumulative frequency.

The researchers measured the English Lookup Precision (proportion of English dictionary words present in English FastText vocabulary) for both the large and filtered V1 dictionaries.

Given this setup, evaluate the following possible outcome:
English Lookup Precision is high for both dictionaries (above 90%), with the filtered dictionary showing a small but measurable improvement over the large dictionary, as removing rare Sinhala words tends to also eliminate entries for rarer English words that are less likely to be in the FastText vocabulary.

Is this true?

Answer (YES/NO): NO